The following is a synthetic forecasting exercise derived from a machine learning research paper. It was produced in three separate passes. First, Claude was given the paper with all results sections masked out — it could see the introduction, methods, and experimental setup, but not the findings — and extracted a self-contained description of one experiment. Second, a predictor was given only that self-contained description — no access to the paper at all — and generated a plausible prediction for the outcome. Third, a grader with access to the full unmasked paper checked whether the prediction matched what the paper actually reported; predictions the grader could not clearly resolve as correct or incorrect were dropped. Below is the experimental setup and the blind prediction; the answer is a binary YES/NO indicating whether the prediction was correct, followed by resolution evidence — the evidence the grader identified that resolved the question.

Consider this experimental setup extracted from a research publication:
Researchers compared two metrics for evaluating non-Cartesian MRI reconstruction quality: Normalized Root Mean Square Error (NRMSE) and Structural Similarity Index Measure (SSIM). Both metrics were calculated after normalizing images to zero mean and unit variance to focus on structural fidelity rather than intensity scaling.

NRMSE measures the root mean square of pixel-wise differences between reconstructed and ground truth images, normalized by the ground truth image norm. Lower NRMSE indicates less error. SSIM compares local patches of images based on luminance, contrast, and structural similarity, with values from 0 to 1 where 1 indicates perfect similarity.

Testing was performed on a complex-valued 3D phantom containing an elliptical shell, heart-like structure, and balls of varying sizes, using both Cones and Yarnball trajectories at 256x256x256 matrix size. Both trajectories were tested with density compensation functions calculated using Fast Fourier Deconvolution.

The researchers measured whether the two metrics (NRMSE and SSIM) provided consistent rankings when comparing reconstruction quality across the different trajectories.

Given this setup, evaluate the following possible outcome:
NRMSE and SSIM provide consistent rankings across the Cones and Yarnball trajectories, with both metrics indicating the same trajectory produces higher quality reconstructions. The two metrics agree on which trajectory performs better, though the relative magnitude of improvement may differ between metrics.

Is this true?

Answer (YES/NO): NO